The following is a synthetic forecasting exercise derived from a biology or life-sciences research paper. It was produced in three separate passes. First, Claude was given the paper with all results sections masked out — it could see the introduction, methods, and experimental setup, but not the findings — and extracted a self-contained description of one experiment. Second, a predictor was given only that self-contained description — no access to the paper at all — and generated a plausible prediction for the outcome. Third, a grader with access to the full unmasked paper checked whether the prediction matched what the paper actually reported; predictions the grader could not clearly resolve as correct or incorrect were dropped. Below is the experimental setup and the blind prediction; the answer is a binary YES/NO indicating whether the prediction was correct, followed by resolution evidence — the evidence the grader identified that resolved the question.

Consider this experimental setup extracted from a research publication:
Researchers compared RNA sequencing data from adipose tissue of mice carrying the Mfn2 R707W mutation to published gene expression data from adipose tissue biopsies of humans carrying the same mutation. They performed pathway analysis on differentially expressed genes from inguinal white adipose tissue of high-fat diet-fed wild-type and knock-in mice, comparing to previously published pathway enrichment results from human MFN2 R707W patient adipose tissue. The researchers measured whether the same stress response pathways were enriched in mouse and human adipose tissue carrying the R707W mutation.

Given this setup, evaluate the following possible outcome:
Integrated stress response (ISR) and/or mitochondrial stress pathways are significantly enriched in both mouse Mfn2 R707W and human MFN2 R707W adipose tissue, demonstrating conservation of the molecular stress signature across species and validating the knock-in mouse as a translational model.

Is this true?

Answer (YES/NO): YES